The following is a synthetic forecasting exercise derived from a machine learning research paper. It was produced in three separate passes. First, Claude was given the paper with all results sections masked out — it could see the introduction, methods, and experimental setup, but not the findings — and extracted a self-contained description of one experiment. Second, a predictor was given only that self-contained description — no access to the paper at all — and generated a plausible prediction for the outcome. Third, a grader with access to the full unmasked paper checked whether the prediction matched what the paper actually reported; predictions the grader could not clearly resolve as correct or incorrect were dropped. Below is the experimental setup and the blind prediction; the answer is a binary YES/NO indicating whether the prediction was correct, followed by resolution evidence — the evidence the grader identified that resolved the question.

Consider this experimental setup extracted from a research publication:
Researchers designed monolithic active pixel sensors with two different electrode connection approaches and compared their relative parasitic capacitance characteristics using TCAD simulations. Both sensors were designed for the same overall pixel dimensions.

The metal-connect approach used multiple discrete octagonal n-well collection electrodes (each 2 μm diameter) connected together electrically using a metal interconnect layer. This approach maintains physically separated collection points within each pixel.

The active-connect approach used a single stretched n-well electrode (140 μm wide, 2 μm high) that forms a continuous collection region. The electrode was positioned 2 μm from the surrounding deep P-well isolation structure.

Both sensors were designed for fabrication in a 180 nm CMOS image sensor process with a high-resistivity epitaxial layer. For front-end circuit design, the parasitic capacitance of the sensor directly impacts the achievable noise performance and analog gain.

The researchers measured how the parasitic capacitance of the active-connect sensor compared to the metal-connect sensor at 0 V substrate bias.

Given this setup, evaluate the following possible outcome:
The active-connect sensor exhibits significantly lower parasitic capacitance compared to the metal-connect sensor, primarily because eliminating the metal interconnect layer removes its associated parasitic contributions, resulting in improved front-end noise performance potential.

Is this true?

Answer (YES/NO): NO